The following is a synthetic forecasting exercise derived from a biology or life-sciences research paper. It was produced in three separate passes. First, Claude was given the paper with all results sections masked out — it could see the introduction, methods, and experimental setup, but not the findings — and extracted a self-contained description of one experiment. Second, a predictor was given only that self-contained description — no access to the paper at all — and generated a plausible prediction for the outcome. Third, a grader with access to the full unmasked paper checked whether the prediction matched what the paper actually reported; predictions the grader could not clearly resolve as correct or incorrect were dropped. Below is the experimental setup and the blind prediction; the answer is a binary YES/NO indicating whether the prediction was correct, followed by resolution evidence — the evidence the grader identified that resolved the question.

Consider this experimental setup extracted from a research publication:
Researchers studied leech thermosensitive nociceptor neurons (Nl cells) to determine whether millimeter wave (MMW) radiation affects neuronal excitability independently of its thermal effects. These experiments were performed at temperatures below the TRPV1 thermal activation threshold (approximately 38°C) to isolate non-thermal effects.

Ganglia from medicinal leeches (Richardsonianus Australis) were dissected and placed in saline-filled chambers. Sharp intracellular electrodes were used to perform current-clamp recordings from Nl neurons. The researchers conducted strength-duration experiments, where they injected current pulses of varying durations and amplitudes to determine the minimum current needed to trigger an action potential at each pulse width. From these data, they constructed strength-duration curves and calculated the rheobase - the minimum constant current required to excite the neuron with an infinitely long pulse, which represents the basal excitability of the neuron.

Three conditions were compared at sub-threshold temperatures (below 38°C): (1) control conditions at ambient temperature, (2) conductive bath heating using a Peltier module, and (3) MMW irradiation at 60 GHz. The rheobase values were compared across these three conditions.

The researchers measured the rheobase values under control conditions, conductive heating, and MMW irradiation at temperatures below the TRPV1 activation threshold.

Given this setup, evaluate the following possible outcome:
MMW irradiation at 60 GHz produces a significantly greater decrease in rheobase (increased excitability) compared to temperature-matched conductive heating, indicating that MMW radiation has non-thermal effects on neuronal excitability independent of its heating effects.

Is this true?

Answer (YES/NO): NO